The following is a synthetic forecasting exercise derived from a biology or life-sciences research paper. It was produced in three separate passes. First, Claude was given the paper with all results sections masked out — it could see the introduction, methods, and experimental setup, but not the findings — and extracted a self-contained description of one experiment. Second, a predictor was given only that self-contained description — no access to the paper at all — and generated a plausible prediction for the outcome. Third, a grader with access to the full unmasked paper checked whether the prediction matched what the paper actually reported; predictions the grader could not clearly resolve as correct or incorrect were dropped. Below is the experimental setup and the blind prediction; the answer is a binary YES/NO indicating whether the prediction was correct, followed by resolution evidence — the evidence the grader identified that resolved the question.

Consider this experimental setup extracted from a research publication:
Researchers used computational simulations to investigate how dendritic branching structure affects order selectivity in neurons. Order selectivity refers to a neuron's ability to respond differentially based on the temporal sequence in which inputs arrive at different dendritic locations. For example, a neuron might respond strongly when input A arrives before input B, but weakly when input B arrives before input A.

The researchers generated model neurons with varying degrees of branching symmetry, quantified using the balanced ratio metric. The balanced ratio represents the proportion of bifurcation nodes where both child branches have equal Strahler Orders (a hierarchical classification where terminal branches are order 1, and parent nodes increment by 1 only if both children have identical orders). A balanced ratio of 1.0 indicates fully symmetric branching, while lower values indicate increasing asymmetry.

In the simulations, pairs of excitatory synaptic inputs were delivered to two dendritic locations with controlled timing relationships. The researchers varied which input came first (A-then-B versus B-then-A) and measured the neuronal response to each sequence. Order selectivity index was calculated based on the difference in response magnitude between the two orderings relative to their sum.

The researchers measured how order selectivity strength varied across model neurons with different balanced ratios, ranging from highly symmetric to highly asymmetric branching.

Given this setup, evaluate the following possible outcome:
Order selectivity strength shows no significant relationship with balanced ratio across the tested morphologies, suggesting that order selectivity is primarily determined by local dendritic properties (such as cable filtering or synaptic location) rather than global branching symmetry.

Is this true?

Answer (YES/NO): NO